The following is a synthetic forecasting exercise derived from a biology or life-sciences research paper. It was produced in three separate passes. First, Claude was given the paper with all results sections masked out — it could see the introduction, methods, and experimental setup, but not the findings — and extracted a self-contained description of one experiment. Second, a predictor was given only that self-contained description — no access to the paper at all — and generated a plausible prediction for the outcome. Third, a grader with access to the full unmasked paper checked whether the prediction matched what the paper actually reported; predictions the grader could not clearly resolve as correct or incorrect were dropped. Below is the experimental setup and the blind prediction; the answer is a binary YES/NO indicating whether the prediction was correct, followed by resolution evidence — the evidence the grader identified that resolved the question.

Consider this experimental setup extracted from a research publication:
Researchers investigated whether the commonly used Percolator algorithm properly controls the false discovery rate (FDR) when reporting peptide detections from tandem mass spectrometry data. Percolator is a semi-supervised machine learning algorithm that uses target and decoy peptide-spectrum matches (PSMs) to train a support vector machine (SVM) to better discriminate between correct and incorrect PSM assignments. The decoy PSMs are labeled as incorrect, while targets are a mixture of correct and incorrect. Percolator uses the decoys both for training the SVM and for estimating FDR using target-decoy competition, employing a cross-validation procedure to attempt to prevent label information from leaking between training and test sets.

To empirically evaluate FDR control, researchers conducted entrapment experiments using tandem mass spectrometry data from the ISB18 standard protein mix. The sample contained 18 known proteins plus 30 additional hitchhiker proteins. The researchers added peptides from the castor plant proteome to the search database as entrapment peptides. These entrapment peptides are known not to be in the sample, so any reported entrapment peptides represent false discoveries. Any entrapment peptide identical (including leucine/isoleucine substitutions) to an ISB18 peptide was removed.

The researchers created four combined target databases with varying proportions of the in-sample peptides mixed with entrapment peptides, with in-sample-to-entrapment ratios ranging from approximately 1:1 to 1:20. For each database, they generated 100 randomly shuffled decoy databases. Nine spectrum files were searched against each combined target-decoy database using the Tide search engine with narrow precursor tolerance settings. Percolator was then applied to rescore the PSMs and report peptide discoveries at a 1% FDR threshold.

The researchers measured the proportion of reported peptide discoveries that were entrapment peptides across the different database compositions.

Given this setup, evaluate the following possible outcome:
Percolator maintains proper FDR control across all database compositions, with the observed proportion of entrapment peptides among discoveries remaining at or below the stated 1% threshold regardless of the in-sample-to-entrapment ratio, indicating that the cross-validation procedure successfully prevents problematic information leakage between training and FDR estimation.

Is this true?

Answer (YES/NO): NO